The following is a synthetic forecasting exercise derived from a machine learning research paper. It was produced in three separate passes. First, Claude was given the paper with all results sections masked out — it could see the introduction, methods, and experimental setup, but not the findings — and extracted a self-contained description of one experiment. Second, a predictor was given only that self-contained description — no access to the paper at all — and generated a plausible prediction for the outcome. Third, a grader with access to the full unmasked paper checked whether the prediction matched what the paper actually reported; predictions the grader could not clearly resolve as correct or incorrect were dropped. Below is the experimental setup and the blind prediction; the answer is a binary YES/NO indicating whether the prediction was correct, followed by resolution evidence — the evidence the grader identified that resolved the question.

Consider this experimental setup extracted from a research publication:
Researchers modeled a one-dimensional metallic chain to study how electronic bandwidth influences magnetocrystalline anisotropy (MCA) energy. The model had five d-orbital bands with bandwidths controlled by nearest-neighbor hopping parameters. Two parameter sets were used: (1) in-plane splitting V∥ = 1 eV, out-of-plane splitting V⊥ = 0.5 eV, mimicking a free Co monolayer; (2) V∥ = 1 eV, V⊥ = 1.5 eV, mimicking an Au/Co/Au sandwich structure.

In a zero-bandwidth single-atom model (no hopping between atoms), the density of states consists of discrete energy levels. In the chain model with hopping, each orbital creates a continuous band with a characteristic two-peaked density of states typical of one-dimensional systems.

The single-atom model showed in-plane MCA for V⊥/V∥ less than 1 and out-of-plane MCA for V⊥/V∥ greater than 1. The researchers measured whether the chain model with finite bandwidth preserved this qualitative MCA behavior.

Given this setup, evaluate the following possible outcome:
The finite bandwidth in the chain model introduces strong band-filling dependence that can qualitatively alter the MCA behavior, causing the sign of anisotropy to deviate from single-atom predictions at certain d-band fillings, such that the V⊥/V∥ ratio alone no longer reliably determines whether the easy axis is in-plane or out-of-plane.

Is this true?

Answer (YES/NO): NO